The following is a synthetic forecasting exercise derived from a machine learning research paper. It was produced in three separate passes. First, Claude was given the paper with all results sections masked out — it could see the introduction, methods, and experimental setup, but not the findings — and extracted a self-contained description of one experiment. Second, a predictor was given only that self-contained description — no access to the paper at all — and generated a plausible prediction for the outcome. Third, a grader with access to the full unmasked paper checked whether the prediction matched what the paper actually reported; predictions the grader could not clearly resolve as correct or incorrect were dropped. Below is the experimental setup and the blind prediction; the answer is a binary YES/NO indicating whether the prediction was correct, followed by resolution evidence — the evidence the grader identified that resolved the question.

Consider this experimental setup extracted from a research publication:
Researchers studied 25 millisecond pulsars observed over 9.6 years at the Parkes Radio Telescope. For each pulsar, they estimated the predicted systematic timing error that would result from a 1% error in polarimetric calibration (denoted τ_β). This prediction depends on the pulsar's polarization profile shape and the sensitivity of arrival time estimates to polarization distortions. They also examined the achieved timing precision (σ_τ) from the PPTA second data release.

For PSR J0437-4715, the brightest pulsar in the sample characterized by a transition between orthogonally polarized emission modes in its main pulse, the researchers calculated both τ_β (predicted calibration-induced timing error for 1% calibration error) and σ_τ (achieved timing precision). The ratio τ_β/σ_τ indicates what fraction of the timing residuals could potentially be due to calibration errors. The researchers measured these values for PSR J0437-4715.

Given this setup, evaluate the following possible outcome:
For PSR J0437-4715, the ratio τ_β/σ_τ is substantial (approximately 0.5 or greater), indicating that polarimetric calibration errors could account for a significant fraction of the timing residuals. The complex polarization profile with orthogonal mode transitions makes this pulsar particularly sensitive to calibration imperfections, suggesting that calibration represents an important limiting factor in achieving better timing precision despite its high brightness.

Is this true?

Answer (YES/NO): YES